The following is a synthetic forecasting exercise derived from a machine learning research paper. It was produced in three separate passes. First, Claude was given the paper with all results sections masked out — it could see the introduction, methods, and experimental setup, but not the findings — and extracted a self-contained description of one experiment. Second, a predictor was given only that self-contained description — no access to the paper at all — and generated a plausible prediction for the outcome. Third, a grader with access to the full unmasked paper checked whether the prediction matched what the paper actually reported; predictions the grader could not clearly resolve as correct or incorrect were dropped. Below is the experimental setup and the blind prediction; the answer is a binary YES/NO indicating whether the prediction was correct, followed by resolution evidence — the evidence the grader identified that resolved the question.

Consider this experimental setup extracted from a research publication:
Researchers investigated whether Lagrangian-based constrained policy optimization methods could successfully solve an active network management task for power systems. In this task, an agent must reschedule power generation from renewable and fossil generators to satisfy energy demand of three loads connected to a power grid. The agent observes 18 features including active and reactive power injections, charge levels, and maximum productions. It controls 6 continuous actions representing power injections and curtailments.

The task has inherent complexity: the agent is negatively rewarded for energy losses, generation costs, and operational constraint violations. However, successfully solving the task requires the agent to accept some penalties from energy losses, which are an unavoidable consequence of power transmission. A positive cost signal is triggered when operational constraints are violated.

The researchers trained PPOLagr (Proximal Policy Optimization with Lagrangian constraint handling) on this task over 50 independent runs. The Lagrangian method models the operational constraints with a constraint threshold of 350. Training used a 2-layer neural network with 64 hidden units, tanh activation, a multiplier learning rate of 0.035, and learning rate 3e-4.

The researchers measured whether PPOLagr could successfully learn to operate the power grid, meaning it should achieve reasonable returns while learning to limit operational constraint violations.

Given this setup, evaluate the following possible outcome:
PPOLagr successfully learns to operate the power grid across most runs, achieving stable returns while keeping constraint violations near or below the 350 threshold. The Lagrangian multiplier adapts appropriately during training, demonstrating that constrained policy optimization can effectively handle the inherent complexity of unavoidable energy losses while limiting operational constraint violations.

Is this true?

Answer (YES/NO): NO